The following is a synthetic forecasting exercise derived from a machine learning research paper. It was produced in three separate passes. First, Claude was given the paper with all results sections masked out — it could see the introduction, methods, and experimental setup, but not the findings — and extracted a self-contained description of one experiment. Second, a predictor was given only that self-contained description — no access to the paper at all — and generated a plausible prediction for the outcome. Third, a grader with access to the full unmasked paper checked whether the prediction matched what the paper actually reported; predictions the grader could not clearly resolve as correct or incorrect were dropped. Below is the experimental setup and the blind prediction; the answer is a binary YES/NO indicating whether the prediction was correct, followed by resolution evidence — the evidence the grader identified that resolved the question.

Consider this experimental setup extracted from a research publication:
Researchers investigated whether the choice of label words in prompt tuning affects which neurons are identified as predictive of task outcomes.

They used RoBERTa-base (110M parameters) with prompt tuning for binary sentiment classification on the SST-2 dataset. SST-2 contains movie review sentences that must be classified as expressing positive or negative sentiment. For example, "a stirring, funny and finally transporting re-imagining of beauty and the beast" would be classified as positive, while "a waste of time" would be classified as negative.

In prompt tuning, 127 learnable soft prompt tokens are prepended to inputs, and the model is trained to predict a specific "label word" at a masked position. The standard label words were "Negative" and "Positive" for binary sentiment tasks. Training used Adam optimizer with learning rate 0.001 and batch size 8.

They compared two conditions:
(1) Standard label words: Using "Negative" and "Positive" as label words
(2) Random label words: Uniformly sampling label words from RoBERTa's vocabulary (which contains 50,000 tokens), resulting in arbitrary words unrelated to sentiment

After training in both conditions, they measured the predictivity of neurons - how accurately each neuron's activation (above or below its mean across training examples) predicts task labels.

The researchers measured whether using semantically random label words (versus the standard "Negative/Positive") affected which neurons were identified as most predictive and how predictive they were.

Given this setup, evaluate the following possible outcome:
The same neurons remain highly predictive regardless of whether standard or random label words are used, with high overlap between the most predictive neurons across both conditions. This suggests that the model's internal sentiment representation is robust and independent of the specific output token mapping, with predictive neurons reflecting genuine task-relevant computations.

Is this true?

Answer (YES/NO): YES